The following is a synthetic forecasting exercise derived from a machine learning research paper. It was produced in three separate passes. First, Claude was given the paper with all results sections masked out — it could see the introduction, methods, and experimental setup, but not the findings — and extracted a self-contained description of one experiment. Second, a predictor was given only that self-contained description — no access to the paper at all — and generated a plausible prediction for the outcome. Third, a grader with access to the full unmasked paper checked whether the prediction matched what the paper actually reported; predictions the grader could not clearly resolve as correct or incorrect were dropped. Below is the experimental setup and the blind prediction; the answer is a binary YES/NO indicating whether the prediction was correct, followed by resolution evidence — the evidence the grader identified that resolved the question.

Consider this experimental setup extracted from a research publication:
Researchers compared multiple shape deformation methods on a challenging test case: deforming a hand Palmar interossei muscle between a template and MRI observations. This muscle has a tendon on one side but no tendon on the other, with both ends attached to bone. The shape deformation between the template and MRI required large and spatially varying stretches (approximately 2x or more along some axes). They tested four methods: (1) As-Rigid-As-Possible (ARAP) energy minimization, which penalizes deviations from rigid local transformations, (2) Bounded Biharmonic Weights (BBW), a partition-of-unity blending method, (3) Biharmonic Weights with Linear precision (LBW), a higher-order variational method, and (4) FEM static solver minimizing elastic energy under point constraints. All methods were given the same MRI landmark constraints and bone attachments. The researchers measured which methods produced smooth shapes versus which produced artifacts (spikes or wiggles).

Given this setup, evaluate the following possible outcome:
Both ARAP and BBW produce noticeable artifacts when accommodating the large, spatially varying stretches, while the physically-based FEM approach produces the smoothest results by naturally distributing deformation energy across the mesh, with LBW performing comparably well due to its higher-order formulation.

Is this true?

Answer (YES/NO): NO